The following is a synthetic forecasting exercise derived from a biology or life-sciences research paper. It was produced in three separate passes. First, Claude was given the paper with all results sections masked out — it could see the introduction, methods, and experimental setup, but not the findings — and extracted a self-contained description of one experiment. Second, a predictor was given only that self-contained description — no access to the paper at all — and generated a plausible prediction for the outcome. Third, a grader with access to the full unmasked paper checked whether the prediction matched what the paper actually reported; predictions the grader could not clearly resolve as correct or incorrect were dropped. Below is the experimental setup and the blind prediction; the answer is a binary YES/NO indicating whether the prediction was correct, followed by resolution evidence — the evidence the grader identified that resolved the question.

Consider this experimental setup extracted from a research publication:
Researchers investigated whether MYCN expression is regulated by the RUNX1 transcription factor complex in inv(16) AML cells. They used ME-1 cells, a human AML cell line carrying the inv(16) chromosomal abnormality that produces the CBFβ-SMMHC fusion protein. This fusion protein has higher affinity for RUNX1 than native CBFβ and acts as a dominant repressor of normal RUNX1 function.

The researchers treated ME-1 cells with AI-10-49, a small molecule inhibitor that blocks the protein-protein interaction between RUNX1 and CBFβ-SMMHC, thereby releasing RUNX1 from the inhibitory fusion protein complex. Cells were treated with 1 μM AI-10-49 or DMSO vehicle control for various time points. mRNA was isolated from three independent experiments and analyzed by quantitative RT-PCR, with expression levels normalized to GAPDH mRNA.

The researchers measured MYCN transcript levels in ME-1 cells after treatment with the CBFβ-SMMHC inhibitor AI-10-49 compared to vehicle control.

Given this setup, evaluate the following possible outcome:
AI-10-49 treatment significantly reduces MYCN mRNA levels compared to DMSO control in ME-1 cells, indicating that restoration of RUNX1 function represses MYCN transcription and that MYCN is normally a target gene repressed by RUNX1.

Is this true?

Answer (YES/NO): YES